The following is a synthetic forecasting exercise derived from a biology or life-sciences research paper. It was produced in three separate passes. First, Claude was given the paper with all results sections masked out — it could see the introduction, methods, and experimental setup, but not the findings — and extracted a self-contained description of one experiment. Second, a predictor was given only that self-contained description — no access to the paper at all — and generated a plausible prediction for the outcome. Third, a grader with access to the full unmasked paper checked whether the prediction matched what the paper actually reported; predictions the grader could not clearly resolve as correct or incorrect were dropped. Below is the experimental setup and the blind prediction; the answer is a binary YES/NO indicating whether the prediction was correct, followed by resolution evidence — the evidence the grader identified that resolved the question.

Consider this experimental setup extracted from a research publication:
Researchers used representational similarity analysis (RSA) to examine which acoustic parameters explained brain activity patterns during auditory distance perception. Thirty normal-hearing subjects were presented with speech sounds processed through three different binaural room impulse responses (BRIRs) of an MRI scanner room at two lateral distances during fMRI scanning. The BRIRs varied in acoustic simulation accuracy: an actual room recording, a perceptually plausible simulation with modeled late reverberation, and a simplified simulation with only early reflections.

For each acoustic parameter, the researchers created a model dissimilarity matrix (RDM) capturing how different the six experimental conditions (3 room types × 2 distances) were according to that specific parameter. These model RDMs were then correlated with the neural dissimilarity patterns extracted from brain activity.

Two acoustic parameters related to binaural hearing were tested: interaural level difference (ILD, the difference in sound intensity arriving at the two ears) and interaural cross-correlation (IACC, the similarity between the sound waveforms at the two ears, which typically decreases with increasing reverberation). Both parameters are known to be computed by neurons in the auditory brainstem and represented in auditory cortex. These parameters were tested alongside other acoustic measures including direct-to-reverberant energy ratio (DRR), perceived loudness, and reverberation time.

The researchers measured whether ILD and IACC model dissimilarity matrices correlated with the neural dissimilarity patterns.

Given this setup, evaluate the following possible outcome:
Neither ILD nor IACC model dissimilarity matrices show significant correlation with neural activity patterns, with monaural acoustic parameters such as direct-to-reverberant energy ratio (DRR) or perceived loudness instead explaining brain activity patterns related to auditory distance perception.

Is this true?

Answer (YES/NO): YES